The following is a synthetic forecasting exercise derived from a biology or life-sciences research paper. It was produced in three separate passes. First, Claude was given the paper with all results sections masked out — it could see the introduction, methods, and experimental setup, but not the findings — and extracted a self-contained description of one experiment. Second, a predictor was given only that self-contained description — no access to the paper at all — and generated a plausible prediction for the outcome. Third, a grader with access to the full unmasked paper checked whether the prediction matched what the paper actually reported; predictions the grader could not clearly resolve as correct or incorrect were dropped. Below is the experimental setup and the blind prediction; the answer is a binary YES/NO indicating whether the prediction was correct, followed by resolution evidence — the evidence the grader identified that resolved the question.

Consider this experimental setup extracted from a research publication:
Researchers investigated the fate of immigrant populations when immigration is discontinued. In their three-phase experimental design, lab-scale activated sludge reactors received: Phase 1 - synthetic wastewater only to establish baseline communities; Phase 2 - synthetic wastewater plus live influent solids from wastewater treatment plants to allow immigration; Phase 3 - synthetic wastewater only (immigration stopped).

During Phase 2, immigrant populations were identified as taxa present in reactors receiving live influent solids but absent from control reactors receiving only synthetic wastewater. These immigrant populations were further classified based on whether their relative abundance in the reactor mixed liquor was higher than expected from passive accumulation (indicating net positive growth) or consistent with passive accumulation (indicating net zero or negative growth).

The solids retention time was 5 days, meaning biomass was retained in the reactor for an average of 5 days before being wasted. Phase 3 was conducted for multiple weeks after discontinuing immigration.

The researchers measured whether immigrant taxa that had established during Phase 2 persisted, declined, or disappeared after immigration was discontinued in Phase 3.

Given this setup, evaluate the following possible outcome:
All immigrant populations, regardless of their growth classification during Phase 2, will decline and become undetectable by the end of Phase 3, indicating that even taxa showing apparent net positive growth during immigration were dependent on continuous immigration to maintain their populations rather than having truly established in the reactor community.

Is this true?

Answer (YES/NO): NO